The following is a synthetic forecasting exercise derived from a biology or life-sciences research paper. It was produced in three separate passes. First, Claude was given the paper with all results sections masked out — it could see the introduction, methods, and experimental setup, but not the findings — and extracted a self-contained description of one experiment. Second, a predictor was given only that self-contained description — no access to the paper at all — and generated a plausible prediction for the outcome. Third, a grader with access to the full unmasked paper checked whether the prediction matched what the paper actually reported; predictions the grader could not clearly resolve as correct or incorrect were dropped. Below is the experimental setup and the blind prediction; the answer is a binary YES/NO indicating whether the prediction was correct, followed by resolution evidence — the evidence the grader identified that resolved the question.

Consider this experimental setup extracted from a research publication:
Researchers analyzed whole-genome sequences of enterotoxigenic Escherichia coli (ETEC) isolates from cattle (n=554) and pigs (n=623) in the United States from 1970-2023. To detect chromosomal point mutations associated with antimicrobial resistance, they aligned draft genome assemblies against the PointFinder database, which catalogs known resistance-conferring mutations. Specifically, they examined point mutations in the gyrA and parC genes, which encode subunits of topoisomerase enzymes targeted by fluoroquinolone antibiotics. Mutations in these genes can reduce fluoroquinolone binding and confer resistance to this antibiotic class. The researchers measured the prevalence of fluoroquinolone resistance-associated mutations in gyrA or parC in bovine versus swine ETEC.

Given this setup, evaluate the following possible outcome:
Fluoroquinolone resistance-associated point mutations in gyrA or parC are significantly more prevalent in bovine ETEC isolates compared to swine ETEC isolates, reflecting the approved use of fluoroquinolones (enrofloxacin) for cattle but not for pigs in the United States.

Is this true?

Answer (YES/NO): NO